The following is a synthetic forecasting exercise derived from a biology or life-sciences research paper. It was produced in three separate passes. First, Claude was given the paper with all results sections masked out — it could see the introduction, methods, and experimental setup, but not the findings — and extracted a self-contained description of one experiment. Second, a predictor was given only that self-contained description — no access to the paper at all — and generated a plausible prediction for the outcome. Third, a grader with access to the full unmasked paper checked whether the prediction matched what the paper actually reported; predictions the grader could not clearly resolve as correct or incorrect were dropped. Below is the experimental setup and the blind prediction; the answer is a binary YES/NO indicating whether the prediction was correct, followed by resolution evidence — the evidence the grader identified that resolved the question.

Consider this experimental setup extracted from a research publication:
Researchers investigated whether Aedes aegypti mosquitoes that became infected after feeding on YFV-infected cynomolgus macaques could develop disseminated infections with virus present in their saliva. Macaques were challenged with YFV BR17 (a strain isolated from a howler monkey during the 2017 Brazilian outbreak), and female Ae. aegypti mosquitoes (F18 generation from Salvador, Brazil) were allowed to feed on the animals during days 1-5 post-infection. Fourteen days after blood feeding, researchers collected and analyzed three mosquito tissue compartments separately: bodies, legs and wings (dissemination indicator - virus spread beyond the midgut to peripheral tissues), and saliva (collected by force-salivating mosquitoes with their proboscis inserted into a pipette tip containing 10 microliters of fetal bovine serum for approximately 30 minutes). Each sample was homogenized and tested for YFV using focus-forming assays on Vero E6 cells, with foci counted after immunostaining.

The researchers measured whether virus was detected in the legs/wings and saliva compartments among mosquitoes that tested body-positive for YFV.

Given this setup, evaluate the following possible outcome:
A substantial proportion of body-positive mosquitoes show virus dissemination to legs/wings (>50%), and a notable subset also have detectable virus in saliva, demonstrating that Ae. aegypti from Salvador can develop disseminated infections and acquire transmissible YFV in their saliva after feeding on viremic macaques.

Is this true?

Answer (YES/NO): NO